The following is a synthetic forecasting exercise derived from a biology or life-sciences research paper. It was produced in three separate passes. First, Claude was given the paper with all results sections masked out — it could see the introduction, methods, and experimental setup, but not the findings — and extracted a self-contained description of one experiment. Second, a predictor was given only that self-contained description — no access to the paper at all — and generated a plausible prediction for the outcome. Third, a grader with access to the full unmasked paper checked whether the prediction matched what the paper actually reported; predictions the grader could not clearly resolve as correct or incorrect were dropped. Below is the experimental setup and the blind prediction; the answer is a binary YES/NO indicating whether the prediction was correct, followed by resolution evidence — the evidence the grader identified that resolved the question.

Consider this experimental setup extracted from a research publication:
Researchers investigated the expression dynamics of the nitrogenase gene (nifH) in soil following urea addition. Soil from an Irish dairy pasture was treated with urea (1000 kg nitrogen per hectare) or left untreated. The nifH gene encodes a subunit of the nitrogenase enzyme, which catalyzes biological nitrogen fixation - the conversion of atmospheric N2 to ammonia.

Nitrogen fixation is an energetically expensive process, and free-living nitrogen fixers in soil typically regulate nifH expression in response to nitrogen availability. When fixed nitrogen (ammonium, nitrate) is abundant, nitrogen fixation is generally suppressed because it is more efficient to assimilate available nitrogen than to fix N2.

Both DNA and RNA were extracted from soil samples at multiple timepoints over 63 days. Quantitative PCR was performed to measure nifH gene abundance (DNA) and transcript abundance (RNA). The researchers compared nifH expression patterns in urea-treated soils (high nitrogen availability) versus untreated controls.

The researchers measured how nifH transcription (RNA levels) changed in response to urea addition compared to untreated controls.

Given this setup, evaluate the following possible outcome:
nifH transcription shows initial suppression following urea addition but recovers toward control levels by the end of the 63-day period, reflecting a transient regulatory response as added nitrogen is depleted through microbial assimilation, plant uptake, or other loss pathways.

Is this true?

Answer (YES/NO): NO